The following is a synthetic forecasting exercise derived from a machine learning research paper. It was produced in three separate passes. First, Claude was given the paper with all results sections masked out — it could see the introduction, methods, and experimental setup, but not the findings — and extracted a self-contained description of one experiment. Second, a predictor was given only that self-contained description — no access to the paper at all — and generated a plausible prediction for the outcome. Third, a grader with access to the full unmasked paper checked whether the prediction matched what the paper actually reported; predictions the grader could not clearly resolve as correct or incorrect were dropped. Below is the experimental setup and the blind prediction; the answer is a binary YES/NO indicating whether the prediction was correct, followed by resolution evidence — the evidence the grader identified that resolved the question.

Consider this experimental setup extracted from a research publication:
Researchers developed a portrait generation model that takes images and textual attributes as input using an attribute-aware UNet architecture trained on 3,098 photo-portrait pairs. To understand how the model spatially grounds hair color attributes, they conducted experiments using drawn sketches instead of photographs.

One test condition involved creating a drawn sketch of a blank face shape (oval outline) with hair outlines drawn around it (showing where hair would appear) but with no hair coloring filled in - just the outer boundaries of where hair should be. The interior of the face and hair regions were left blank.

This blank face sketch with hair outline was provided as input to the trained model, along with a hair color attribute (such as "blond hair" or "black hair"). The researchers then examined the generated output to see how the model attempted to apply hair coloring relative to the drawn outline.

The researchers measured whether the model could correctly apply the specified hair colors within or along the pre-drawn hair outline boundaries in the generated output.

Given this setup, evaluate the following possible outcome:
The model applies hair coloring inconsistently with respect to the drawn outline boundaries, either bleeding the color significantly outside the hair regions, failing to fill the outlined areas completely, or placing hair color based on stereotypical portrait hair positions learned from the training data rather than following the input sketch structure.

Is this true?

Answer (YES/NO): NO